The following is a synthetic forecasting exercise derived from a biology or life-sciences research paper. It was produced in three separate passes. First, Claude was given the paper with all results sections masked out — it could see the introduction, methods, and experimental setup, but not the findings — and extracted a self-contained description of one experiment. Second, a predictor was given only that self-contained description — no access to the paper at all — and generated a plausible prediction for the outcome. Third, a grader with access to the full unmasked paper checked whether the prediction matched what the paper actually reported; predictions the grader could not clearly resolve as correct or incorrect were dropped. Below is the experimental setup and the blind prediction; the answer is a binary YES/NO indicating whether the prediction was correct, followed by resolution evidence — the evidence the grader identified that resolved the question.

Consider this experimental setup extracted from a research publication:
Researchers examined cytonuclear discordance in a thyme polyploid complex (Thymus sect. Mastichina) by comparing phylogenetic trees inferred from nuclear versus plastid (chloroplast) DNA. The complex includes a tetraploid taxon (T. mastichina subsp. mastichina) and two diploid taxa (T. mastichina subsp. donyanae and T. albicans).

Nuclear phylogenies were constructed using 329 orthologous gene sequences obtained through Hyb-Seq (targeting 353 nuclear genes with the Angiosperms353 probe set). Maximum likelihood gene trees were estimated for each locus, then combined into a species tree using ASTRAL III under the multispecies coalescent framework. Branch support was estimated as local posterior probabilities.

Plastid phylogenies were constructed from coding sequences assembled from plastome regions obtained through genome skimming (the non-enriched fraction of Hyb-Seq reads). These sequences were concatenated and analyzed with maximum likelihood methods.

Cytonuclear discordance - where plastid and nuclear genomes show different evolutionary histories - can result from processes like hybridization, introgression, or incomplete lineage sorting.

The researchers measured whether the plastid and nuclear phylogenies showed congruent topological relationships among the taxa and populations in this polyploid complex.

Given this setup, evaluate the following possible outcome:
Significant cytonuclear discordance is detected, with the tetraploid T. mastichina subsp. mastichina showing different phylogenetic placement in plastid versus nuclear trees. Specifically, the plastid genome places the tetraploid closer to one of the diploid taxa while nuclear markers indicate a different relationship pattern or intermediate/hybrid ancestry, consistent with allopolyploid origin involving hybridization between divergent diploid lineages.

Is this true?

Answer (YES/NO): NO